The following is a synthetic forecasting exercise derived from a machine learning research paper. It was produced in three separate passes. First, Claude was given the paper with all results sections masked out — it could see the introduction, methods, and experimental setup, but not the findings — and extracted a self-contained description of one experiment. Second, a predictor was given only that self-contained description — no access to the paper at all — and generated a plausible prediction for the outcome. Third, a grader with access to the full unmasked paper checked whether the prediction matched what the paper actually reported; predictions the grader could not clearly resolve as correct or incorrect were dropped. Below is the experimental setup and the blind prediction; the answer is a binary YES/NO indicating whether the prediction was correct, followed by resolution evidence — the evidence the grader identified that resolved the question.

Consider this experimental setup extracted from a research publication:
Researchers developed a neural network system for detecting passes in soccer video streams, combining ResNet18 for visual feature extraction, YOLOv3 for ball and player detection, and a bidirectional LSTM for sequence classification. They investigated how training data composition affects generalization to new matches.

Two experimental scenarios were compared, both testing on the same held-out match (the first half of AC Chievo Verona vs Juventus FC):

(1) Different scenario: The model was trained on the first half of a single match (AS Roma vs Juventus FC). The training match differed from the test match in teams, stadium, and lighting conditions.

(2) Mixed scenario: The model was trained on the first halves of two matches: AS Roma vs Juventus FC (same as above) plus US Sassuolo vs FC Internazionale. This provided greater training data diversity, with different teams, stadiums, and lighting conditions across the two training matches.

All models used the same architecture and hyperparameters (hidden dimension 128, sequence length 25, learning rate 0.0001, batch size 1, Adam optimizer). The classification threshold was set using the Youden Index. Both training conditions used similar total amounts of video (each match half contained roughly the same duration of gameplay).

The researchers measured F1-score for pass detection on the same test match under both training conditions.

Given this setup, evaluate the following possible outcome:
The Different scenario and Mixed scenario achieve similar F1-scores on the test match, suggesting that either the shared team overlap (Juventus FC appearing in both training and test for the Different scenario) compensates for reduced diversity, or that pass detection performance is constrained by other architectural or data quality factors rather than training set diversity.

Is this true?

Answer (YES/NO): NO